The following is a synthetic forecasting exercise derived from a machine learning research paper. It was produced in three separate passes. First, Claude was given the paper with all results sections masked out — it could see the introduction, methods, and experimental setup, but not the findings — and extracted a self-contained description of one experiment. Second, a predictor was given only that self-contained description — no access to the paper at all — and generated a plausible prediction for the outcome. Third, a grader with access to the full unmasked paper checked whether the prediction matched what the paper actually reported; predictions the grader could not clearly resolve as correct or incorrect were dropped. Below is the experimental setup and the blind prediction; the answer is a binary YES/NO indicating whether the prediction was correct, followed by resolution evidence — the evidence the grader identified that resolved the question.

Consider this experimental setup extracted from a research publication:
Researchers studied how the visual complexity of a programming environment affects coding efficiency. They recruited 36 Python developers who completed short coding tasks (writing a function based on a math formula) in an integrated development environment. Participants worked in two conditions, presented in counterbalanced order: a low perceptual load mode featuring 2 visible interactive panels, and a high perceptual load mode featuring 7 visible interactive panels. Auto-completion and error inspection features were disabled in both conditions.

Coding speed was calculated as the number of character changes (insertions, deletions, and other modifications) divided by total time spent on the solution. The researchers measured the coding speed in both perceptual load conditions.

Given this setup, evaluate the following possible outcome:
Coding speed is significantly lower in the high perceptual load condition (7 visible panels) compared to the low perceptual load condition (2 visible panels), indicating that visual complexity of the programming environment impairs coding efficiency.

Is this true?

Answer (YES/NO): YES